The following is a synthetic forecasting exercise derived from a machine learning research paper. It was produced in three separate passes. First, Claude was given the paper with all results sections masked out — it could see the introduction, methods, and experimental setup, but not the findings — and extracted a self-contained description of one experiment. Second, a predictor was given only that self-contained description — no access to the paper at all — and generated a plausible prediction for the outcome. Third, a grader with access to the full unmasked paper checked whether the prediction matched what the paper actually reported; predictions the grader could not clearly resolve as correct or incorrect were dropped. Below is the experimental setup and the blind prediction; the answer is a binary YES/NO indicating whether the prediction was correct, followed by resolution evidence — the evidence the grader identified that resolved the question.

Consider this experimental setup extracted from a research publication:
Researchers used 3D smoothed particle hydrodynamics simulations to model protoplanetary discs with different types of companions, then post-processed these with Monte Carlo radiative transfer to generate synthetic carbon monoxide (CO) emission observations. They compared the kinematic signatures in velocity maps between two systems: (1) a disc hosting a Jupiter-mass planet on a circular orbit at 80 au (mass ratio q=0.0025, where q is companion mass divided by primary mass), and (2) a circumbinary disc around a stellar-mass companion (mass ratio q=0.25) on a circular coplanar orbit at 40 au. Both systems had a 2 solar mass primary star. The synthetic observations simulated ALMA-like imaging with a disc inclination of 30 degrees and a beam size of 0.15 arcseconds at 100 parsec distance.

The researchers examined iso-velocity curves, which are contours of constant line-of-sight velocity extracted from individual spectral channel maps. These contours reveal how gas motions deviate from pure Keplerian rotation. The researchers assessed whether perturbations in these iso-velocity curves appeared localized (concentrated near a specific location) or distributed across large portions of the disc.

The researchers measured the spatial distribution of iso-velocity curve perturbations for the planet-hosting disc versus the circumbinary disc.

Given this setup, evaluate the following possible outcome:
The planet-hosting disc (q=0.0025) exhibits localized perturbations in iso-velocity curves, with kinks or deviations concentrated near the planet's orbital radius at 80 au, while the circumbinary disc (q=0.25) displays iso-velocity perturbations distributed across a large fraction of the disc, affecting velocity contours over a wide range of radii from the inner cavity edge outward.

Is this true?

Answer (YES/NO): YES